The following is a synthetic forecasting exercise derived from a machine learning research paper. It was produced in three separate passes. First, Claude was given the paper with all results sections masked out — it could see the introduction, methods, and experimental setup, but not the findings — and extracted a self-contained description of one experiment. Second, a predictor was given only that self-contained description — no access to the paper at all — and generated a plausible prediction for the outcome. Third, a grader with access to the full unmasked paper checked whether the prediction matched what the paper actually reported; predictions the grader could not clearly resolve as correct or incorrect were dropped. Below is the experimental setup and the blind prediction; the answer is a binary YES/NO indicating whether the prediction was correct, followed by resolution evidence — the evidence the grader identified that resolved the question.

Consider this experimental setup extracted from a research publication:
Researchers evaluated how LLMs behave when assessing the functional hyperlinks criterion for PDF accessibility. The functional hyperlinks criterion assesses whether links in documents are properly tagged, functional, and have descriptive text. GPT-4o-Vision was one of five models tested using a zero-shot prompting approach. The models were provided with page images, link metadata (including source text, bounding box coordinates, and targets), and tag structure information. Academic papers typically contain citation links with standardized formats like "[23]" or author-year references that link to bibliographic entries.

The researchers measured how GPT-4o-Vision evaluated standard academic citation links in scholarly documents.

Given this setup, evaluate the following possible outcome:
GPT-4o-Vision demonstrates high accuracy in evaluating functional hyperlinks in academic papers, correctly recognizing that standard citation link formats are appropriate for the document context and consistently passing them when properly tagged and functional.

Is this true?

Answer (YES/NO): NO